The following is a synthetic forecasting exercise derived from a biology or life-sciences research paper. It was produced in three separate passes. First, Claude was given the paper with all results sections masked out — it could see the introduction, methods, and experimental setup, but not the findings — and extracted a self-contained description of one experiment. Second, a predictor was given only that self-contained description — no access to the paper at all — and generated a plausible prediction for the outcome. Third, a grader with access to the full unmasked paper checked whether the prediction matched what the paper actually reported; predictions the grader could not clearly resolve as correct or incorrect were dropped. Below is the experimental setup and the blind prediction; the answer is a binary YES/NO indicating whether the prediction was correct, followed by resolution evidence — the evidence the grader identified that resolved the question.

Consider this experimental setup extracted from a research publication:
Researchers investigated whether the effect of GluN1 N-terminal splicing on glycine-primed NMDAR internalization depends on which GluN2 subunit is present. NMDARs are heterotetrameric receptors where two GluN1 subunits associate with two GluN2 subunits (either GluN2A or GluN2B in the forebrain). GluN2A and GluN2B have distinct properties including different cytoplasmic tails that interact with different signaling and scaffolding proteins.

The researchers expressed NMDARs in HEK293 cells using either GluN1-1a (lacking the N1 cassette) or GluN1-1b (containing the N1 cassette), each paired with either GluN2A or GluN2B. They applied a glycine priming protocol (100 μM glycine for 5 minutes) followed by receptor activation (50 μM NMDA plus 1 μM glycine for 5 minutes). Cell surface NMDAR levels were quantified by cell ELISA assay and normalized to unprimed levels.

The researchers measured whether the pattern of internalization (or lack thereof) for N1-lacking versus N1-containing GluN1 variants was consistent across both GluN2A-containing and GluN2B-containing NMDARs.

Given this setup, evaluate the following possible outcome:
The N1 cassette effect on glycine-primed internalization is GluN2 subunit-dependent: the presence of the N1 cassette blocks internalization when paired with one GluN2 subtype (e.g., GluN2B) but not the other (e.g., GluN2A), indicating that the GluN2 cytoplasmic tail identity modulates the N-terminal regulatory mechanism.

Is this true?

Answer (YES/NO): NO